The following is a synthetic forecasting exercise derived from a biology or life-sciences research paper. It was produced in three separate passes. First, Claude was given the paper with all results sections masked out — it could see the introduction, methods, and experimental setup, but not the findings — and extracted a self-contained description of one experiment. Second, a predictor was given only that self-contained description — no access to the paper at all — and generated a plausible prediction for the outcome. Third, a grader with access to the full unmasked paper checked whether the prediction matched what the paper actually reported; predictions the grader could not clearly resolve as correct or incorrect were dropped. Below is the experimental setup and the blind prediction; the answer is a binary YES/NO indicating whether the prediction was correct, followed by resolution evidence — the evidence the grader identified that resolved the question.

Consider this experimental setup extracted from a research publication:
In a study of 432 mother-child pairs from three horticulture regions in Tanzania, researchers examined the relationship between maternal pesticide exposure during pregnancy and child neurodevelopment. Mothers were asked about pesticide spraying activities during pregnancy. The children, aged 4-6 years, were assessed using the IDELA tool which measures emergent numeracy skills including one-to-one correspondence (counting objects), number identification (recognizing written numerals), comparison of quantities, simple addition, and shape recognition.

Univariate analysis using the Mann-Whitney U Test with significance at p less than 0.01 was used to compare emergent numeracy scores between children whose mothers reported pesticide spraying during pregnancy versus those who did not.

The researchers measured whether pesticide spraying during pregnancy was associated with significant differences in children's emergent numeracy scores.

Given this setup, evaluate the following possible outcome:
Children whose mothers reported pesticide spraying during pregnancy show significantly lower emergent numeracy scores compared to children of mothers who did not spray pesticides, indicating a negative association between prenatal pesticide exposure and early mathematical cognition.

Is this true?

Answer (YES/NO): YES